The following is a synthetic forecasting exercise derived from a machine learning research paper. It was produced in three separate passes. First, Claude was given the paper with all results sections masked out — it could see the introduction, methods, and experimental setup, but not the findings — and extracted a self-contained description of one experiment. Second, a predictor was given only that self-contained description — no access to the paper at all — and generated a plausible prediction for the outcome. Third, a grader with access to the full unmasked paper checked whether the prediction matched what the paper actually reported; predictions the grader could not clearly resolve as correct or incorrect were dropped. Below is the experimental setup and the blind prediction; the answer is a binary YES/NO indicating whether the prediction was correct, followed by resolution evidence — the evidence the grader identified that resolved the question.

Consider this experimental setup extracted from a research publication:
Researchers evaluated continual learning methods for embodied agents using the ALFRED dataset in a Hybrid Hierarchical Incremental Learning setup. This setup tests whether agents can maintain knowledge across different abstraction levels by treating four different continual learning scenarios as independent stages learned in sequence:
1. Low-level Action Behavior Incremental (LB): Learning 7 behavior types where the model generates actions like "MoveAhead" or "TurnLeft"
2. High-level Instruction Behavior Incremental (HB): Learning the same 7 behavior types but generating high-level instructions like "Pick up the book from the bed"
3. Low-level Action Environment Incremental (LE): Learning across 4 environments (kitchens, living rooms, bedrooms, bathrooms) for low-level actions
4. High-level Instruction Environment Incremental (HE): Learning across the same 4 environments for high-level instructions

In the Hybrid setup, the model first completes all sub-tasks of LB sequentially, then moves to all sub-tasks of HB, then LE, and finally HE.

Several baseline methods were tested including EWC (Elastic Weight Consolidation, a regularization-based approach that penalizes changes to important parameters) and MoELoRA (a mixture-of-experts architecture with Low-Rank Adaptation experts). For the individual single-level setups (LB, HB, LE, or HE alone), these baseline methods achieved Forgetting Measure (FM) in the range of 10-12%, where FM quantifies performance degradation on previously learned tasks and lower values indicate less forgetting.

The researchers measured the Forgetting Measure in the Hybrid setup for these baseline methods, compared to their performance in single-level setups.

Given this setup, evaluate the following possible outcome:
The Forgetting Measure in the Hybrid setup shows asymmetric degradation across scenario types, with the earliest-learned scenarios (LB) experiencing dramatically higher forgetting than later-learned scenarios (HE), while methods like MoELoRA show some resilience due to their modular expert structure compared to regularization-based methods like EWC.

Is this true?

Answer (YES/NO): NO